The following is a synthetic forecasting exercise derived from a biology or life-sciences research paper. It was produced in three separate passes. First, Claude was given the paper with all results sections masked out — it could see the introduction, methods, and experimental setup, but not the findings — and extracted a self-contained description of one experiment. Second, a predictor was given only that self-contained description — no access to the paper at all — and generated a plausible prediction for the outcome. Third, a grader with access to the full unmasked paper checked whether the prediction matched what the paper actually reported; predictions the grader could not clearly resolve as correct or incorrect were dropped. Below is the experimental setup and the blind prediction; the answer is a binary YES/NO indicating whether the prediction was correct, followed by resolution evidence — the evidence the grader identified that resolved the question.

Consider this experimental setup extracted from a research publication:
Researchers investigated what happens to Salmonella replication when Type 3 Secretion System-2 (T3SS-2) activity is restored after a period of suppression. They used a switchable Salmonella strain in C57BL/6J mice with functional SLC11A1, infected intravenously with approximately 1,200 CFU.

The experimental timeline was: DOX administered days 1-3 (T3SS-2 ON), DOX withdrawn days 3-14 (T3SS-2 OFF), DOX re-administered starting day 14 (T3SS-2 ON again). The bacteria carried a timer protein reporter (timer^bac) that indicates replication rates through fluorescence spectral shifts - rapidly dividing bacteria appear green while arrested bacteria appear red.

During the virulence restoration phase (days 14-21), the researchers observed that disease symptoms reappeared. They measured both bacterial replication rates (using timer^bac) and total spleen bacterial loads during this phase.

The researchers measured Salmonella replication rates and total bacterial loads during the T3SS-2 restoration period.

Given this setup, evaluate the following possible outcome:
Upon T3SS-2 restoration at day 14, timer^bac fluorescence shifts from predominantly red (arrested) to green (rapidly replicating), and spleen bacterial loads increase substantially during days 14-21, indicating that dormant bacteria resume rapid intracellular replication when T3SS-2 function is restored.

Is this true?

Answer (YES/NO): NO